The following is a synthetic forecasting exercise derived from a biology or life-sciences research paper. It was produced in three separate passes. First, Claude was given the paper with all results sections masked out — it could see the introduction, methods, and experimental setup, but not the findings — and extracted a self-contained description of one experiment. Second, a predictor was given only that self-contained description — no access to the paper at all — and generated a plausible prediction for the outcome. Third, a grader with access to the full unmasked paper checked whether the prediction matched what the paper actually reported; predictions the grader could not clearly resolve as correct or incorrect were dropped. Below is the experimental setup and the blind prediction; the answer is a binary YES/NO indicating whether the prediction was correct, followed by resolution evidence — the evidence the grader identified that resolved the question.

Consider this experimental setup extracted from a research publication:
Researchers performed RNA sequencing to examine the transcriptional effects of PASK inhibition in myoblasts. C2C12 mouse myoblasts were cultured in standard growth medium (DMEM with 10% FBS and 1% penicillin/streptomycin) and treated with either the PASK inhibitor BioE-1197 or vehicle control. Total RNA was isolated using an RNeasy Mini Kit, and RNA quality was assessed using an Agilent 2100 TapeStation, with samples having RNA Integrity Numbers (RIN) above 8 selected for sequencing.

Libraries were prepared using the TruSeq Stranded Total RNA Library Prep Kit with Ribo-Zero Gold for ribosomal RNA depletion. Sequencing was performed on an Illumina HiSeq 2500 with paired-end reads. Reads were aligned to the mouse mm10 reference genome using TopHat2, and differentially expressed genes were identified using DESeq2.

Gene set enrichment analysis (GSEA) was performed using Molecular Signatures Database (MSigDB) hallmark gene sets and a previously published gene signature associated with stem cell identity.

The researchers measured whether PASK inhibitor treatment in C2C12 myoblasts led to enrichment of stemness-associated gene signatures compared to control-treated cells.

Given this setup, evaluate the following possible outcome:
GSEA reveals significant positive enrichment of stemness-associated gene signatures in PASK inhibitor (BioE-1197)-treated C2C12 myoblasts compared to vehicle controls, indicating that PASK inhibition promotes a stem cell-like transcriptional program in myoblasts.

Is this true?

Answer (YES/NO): YES